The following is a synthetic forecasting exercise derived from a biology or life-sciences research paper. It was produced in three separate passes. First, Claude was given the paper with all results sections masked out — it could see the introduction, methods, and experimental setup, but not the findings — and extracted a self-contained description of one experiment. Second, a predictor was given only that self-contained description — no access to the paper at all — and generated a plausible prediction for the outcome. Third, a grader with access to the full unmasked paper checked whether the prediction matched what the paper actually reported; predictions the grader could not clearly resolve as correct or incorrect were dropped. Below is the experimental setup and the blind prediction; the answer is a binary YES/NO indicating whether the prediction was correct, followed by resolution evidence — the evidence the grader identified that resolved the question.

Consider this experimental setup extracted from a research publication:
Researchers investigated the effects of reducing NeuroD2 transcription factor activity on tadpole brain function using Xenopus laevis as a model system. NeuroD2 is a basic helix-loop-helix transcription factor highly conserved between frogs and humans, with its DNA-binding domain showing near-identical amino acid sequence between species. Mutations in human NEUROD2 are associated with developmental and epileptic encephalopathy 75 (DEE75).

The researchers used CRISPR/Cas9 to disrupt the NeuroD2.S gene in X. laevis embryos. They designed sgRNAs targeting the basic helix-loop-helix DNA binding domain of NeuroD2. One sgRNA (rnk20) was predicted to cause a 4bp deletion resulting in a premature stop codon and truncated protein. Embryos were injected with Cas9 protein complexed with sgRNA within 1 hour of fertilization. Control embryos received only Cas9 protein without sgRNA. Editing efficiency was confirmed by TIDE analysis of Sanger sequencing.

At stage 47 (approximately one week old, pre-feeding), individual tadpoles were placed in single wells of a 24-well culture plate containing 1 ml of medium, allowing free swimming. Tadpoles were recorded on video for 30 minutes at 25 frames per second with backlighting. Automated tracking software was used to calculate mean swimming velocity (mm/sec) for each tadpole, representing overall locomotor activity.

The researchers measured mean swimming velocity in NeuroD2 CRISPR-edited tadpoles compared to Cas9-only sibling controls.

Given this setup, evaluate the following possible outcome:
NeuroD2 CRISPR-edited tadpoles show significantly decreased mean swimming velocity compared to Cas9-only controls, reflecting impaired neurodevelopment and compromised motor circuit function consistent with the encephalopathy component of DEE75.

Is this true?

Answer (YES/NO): NO